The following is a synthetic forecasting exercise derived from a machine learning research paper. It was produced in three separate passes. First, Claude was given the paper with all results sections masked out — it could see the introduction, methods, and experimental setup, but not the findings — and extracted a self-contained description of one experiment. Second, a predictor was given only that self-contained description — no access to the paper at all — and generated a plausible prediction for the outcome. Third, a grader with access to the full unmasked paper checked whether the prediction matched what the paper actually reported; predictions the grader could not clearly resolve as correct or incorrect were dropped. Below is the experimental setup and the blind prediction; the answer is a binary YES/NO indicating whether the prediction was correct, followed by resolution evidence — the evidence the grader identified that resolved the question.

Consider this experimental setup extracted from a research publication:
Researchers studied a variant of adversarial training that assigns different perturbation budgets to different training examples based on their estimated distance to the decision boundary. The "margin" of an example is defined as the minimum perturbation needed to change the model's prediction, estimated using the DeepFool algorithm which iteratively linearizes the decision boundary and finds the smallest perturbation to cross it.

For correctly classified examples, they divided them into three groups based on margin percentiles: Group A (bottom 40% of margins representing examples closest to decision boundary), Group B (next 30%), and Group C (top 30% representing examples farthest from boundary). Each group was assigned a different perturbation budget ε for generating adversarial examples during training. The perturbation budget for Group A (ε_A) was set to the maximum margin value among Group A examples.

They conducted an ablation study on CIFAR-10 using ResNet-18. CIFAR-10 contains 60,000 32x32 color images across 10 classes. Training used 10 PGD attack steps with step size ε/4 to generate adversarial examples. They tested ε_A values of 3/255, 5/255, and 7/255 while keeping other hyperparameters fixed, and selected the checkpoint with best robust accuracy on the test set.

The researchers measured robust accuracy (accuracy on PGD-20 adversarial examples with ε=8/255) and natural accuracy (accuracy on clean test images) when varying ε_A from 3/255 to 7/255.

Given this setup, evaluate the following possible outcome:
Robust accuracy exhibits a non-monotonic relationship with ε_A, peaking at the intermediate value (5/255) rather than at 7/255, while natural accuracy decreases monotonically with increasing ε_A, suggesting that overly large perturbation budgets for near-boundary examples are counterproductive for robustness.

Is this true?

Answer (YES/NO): NO